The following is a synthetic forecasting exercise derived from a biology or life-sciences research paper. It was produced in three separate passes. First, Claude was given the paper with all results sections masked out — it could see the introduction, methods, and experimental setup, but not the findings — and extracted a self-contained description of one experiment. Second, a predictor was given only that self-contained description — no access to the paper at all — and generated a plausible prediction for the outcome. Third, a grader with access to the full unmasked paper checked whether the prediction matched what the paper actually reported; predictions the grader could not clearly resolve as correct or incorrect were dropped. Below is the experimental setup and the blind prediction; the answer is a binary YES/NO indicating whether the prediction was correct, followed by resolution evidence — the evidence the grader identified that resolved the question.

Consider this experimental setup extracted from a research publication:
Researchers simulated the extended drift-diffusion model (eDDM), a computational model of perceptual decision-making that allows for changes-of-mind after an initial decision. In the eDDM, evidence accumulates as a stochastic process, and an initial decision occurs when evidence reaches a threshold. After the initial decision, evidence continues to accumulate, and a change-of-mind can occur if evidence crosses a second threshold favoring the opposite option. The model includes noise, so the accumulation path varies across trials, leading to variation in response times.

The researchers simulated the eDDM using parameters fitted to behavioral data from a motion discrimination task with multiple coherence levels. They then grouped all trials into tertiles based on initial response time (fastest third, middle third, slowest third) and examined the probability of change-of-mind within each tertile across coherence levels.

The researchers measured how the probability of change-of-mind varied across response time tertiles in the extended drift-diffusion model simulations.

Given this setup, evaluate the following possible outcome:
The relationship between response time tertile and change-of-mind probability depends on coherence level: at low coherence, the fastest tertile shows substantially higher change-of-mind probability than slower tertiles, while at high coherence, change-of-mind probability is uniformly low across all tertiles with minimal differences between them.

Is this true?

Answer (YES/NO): NO